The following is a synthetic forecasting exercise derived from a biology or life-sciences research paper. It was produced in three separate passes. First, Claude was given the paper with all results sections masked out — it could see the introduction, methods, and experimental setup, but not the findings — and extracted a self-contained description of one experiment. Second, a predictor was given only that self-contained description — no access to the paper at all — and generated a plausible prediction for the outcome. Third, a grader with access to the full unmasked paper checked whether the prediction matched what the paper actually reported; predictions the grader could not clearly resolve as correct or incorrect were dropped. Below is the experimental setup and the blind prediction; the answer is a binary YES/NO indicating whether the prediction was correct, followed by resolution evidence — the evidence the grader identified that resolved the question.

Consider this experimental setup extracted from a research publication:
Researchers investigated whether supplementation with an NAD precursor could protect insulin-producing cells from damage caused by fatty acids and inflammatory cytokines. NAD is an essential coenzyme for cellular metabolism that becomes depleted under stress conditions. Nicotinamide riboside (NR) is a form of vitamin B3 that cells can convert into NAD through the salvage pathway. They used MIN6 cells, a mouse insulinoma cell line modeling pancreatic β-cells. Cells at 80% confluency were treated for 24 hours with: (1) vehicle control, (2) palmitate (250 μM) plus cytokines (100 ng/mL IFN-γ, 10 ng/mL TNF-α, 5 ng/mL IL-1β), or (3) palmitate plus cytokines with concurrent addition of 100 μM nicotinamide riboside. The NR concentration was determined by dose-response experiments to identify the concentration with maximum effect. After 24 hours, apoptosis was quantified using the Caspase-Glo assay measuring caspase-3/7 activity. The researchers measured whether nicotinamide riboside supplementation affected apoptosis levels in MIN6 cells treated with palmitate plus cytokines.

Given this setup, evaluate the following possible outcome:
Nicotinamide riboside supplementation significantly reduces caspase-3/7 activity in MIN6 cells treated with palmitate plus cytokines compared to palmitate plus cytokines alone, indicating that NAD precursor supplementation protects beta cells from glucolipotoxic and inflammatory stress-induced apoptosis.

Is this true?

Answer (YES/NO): NO